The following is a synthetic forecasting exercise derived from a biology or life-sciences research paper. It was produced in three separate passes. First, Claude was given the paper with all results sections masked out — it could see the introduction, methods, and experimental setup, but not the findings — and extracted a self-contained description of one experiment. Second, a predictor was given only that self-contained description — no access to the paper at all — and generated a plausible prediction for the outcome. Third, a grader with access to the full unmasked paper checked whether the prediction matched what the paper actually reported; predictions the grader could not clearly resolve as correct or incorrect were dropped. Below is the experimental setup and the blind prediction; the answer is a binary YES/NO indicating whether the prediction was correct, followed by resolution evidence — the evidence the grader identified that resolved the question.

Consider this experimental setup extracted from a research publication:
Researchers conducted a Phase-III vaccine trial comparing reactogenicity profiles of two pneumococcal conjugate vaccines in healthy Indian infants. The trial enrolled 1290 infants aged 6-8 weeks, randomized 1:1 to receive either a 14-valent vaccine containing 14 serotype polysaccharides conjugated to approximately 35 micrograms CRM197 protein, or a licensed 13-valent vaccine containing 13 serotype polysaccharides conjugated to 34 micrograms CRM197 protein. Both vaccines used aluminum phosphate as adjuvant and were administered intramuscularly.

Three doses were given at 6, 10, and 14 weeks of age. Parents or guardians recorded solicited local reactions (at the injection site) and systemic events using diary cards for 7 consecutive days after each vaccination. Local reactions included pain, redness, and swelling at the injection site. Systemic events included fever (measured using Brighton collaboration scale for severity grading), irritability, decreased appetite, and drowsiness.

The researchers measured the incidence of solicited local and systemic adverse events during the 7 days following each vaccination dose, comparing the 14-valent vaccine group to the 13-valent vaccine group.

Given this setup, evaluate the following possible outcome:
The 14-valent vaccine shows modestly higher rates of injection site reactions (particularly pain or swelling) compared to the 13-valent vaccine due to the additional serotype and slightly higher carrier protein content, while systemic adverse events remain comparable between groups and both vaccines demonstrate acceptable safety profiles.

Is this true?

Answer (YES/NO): NO